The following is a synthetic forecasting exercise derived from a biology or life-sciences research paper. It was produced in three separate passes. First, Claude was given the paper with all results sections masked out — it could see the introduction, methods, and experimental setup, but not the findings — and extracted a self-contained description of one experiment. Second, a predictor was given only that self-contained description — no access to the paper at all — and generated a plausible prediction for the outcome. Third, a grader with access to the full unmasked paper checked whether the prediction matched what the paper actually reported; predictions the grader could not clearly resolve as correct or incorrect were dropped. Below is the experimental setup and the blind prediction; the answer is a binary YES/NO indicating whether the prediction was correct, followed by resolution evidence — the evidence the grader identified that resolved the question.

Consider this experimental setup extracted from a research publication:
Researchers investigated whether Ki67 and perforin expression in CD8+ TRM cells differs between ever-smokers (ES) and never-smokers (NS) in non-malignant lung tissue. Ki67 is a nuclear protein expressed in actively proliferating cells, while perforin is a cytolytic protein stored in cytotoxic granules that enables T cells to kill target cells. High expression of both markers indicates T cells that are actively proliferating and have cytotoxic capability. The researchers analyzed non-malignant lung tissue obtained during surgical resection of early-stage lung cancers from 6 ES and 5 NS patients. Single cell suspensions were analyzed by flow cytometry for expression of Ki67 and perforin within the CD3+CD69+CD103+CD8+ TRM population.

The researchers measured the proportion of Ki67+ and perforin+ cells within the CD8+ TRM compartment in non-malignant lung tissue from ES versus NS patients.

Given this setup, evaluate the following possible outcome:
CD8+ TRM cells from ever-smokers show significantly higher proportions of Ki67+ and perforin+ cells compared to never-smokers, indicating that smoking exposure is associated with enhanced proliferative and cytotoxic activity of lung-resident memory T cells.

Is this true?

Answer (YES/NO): YES